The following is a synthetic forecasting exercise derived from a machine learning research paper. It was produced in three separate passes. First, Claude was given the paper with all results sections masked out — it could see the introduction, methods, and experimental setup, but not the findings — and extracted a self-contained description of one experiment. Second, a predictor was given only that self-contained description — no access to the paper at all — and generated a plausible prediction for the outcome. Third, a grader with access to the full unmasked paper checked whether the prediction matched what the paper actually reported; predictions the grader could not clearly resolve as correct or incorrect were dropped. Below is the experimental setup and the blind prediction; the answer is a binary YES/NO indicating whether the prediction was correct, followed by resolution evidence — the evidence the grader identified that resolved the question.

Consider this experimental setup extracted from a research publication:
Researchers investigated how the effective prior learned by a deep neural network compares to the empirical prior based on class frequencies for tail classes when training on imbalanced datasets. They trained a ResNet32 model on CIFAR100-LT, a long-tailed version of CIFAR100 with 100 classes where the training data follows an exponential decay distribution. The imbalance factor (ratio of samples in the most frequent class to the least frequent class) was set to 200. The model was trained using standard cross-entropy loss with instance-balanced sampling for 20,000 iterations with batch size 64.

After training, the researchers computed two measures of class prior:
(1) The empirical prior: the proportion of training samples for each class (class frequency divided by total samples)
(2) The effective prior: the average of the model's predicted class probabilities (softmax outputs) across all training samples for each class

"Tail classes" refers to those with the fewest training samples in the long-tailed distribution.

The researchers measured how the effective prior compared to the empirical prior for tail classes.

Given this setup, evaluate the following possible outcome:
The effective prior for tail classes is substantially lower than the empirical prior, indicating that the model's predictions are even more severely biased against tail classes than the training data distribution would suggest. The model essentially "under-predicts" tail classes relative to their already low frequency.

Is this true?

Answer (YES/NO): NO